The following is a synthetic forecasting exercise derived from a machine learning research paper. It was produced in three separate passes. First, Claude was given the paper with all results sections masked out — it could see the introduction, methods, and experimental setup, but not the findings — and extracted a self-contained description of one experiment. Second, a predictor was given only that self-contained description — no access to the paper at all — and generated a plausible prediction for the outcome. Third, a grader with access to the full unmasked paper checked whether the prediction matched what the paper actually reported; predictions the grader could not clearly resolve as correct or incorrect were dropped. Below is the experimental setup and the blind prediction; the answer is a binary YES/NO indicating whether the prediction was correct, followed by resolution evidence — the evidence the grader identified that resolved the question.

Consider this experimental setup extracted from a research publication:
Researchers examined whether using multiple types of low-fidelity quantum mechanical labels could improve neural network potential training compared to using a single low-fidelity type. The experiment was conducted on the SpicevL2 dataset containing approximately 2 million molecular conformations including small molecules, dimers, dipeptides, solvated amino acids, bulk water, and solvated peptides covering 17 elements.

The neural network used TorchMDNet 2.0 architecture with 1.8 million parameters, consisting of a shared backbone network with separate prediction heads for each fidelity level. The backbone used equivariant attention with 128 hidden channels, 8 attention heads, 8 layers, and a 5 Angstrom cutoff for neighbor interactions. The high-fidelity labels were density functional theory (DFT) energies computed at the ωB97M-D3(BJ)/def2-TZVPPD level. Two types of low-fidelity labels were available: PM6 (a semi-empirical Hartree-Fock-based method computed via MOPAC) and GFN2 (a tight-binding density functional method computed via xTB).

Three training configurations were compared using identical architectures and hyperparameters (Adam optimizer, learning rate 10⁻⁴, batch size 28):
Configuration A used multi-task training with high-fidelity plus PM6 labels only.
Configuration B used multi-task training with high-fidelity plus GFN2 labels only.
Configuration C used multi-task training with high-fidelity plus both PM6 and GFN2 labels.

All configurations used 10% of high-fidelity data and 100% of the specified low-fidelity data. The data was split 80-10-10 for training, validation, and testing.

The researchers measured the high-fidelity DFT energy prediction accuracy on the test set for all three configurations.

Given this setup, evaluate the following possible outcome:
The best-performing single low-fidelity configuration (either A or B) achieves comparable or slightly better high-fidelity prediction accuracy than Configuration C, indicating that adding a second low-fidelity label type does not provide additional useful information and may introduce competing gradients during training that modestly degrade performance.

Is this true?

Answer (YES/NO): NO